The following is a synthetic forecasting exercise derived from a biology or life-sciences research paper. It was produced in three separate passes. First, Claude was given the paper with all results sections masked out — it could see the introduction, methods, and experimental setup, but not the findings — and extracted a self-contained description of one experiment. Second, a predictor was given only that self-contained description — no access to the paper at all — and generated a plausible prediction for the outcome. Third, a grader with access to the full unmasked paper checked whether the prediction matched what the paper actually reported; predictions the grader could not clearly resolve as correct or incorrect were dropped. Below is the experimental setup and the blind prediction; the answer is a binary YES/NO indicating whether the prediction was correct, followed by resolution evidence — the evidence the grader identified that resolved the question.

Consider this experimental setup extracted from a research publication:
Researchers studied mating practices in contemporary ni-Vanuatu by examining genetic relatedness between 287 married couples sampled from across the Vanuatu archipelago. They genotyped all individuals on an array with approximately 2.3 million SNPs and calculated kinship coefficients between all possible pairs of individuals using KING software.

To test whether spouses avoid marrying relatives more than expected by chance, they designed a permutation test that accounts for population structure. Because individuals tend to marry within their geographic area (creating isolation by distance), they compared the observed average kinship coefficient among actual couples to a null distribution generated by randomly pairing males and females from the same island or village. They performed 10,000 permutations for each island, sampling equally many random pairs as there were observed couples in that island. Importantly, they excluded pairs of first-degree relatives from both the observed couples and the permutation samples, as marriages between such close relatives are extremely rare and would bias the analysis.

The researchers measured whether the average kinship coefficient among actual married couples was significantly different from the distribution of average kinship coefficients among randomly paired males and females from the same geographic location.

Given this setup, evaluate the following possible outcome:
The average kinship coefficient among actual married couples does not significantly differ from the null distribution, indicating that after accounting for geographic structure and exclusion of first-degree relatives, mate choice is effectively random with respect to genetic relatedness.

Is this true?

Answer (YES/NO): NO